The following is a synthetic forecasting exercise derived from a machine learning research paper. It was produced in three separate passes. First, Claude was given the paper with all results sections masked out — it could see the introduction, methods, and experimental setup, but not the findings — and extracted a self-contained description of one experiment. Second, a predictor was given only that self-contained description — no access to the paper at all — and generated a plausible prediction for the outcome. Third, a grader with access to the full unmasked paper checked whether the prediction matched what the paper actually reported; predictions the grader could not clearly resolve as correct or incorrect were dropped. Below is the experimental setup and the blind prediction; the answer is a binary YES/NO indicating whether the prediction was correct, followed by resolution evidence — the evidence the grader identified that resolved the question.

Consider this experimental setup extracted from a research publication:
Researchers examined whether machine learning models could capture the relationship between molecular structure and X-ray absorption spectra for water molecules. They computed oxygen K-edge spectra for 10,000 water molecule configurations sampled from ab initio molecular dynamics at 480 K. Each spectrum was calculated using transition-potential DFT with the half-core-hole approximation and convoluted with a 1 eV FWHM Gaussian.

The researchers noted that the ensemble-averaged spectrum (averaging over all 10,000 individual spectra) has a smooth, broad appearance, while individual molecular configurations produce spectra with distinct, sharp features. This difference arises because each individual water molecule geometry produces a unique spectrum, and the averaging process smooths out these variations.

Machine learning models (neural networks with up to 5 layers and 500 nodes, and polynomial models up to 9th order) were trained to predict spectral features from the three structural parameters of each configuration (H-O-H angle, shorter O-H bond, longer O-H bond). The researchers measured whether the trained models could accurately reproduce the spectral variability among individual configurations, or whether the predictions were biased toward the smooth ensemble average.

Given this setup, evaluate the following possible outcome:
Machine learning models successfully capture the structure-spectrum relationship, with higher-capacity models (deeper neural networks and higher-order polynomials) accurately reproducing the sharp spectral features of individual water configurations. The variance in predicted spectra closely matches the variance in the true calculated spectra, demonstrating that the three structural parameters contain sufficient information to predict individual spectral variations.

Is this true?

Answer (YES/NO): NO